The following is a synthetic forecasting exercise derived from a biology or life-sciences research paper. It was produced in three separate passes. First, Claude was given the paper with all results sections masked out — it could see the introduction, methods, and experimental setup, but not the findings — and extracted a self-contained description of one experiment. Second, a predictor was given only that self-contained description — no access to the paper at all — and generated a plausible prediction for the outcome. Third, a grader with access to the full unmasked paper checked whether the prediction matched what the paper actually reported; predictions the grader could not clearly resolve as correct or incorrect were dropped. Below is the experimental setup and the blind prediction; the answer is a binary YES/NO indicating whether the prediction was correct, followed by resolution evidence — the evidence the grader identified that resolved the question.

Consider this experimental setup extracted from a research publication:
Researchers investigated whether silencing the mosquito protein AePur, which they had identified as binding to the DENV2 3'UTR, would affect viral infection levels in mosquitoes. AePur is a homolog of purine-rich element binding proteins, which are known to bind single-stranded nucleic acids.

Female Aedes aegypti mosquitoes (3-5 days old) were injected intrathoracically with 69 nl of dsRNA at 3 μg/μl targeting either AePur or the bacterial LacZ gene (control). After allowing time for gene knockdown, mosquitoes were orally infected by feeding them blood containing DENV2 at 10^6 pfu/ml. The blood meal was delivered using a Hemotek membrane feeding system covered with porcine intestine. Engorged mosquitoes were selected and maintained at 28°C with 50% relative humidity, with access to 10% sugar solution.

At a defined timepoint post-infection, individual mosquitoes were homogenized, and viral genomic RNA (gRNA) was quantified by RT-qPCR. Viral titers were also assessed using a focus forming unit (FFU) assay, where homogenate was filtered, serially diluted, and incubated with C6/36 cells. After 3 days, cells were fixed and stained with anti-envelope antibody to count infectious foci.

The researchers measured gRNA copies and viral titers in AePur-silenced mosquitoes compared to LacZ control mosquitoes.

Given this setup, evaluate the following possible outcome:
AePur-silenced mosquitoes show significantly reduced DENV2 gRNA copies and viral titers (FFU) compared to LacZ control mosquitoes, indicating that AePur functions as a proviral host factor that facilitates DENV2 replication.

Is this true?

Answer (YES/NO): NO